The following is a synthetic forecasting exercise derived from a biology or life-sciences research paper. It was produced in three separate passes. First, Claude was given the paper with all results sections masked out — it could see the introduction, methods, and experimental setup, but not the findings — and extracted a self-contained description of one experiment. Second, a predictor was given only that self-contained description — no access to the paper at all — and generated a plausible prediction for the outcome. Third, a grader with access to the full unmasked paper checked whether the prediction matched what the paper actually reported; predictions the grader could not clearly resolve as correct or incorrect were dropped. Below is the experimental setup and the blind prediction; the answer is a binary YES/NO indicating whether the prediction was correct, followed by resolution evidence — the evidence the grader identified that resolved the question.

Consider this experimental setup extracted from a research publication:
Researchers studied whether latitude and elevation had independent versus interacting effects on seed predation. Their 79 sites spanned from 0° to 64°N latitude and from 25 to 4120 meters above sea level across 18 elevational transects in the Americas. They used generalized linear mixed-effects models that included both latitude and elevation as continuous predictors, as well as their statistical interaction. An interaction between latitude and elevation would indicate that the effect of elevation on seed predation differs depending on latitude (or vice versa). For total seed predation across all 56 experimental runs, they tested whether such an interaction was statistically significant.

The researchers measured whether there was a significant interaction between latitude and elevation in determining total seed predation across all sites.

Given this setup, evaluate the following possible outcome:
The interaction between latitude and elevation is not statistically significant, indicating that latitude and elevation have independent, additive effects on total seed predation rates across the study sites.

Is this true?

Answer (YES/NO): YES